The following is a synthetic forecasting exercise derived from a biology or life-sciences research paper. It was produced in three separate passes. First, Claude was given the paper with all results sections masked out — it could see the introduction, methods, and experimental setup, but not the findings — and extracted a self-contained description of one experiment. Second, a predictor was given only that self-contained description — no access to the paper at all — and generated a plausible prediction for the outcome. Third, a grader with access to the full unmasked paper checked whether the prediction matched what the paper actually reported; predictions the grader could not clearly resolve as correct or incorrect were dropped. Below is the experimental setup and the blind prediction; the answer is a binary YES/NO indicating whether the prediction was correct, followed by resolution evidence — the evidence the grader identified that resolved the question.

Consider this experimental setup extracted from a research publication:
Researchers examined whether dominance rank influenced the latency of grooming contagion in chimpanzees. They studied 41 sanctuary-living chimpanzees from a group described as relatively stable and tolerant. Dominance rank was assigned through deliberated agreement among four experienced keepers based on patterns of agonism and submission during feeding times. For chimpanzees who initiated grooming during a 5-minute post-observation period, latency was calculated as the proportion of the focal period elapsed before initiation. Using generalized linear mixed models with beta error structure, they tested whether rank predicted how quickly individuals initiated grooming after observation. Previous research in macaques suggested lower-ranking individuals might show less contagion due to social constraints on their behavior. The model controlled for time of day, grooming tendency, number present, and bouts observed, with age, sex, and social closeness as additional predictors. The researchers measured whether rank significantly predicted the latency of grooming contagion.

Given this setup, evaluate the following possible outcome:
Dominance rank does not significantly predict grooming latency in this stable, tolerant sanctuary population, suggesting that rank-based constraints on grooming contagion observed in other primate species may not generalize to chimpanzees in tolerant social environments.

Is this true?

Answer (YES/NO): YES